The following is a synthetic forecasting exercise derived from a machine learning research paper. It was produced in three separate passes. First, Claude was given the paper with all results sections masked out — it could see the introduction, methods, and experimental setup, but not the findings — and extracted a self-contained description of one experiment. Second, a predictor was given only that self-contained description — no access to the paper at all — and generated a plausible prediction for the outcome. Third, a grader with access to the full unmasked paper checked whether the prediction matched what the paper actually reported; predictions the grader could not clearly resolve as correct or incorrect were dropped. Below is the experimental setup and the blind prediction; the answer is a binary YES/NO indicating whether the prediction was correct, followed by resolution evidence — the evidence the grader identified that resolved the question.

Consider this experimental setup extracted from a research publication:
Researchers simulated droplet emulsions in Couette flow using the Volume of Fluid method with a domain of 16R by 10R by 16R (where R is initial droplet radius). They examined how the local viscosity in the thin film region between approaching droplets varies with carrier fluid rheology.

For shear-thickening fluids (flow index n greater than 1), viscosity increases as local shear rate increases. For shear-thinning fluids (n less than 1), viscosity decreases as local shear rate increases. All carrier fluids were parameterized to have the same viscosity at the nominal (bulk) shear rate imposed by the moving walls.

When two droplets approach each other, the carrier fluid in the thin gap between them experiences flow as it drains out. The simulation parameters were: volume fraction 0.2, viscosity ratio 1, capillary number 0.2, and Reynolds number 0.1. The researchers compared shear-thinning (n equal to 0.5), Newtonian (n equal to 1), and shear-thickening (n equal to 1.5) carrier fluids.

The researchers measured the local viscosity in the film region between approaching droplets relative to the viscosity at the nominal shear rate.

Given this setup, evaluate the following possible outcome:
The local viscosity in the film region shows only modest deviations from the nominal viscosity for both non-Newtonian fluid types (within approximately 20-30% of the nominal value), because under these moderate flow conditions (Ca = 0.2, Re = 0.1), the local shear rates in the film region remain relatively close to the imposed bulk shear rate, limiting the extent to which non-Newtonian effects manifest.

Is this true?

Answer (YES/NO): NO